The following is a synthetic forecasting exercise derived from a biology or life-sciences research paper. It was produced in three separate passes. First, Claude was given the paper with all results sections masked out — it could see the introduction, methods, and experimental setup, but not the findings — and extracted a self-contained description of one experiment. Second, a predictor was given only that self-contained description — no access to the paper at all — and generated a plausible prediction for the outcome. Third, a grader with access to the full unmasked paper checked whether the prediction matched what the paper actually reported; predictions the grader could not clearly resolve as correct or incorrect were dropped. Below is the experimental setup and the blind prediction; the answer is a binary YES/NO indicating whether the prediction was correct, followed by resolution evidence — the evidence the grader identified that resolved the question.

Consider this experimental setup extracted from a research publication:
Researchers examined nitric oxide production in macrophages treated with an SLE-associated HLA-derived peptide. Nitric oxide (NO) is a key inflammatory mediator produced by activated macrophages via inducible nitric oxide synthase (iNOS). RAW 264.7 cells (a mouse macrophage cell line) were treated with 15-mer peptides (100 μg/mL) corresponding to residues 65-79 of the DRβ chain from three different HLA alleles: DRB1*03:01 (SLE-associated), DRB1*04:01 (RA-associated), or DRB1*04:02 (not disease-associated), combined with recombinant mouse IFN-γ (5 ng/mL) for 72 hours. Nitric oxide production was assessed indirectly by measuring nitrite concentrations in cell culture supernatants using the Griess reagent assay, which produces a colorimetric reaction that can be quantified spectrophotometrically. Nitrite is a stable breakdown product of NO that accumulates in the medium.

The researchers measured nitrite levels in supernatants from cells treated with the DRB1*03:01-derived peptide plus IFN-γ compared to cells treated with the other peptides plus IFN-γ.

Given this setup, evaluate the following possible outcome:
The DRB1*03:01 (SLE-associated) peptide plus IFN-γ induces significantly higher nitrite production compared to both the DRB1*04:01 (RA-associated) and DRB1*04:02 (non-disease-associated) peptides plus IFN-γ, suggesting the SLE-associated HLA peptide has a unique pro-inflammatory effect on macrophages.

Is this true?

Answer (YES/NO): YES